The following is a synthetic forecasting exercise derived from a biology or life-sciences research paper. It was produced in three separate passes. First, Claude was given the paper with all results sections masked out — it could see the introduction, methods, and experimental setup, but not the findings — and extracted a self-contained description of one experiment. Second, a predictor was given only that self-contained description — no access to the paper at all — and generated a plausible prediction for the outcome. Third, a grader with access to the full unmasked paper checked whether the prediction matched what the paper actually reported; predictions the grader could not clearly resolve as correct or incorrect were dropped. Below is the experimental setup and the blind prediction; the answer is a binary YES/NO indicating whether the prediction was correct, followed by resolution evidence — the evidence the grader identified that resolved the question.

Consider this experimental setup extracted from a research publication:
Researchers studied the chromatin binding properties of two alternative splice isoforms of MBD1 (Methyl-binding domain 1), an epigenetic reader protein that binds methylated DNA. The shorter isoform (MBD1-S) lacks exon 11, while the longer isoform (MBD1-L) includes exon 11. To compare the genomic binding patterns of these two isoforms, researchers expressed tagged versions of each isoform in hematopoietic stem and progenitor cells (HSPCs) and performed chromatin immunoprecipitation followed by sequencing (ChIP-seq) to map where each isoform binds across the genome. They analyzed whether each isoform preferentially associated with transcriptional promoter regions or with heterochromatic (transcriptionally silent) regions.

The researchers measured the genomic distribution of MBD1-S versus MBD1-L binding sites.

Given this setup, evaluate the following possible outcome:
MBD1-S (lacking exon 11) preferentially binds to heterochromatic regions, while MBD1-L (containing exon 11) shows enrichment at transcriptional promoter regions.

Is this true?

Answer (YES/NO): YES